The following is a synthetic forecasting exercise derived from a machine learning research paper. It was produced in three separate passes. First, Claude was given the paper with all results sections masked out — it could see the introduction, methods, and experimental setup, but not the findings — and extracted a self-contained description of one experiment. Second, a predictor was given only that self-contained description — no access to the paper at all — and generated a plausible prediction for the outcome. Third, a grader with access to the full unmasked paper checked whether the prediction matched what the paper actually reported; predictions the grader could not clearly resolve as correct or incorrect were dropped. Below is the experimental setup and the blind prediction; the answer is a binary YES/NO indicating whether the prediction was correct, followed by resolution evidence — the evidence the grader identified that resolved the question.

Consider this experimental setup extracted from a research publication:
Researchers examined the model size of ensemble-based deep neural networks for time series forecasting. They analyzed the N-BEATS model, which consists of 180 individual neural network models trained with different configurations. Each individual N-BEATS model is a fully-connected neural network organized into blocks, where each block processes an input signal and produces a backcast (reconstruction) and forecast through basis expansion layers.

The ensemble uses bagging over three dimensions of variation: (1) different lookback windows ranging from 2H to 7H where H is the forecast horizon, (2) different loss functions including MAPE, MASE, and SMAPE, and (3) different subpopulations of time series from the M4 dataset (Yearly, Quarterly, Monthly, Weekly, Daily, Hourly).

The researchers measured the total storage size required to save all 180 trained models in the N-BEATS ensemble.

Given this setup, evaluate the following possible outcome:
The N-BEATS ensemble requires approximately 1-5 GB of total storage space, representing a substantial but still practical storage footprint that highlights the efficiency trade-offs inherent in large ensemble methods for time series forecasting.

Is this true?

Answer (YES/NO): NO